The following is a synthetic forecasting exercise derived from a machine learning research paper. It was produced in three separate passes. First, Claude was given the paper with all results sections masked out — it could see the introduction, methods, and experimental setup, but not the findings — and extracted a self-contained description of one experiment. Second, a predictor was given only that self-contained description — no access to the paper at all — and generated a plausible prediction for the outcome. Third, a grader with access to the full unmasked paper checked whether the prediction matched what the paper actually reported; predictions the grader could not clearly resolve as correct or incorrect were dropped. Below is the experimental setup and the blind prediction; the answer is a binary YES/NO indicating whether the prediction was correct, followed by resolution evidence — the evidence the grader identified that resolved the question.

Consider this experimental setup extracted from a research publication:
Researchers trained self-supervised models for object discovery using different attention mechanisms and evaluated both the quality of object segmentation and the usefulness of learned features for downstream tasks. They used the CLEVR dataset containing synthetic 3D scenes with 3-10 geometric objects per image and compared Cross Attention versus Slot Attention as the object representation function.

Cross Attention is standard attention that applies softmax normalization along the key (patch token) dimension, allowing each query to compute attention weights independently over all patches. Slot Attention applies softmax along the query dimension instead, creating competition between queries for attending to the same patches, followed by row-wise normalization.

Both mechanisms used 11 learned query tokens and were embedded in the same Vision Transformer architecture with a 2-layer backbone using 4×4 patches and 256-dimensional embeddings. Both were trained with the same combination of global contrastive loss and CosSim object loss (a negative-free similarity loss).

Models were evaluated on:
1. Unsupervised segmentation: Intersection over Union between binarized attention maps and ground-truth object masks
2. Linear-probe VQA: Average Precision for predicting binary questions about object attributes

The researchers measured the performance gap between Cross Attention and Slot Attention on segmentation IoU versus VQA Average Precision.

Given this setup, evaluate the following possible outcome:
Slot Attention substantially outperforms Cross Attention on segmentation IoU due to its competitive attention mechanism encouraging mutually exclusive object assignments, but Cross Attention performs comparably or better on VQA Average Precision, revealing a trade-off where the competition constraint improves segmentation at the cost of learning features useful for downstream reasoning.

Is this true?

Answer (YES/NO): NO